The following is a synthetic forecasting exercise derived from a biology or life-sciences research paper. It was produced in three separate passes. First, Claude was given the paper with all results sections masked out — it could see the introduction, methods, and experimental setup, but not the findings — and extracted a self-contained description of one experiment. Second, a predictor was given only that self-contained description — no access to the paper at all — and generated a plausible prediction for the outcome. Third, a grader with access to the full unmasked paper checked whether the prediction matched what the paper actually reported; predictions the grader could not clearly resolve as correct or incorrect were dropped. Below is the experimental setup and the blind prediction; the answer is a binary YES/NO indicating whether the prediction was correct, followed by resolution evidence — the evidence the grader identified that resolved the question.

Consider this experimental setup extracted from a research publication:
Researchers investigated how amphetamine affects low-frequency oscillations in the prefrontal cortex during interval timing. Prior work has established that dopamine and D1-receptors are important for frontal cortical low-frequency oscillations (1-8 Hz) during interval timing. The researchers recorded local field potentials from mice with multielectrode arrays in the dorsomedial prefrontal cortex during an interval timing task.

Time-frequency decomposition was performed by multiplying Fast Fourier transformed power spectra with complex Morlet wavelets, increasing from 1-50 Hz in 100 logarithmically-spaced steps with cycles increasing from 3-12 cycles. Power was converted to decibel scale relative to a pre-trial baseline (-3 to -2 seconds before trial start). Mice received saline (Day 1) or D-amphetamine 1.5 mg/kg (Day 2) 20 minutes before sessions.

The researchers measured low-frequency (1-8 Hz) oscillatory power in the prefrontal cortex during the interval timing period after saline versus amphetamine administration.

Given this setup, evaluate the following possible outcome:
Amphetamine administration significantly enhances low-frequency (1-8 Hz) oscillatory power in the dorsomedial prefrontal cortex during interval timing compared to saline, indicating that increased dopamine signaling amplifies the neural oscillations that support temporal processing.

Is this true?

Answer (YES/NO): NO